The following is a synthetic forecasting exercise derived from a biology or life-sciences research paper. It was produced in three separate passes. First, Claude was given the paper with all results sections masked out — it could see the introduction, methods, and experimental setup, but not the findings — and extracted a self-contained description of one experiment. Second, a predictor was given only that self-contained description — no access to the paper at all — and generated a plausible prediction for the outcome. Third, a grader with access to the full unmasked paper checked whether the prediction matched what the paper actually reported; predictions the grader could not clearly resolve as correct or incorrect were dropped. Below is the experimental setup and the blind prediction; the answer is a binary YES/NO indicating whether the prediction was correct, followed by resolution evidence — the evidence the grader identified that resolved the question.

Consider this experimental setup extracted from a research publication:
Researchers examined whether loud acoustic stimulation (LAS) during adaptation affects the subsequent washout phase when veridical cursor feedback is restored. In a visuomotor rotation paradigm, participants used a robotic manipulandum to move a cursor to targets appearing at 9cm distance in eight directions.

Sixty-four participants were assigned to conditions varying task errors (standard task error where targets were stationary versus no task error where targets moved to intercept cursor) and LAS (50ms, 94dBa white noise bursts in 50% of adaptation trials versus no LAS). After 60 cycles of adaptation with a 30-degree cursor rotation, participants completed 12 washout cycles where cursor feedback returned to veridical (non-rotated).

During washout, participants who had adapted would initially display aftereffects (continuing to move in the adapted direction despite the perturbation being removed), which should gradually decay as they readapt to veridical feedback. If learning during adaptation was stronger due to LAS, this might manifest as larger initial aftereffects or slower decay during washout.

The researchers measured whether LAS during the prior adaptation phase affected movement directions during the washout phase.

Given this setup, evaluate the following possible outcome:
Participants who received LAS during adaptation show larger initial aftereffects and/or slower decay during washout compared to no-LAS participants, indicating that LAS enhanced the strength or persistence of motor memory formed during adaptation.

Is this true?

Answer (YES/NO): NO